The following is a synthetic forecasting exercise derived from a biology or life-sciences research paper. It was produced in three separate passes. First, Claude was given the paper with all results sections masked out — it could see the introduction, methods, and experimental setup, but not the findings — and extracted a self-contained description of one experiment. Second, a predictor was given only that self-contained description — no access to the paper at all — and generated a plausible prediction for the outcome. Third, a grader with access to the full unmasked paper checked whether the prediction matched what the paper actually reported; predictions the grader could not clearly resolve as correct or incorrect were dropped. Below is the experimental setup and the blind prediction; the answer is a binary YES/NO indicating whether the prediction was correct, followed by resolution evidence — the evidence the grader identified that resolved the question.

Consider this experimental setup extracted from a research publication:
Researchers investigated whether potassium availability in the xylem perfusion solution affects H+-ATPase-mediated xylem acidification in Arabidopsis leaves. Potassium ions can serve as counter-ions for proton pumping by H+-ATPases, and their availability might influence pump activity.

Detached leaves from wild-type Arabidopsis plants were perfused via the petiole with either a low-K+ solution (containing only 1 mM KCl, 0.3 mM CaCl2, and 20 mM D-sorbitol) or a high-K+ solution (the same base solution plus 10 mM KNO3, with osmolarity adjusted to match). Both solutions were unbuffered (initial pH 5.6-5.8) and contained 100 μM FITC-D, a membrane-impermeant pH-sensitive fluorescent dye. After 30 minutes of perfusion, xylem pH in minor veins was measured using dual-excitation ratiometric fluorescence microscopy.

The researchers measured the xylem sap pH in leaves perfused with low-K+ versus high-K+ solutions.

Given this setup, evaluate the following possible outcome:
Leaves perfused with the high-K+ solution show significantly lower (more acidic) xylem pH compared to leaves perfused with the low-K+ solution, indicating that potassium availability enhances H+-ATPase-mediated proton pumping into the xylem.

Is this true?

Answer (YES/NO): NO